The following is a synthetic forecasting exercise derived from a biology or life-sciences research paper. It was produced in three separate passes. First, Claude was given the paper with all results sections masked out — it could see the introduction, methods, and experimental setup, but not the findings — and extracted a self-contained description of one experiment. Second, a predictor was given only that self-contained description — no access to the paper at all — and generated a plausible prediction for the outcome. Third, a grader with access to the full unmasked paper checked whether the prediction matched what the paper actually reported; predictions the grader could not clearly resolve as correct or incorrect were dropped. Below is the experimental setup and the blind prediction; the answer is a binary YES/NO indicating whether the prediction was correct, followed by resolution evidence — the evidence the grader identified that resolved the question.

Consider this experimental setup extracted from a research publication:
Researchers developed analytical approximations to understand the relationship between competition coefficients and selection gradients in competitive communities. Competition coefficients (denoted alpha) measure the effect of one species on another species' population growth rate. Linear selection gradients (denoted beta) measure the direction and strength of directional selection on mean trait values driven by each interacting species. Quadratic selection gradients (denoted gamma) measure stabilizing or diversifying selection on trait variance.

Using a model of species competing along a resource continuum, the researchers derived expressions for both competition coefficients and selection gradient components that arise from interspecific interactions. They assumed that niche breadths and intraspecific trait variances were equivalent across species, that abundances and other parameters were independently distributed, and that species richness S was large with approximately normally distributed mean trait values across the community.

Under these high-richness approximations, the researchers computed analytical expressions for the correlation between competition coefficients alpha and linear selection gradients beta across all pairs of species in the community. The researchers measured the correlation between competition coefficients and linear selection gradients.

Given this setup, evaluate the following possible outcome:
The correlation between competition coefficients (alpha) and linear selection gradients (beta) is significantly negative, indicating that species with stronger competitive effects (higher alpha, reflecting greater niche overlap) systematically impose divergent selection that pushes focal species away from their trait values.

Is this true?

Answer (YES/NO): NO